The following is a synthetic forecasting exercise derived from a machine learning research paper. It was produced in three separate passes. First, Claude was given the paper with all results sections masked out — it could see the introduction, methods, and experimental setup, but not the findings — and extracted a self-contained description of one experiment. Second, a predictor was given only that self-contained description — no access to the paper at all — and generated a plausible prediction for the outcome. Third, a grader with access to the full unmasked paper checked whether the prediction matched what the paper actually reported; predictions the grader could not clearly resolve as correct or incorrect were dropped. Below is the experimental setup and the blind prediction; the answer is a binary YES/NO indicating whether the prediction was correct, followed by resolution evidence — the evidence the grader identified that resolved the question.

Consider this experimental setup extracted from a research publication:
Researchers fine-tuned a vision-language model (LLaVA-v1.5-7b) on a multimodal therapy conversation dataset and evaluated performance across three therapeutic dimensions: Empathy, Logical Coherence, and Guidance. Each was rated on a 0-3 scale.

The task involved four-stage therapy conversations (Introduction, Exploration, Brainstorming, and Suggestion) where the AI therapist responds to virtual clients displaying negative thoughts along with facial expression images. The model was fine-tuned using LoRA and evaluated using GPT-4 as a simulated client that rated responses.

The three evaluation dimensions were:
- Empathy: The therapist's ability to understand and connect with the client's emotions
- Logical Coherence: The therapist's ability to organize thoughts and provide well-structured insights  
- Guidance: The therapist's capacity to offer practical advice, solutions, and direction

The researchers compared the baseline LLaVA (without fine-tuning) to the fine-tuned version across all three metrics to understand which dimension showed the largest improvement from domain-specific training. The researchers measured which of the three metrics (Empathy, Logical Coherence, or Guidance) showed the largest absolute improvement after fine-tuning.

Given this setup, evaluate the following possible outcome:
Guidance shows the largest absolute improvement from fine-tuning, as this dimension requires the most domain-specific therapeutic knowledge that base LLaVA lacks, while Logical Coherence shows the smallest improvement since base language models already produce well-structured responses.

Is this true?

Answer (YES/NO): NO